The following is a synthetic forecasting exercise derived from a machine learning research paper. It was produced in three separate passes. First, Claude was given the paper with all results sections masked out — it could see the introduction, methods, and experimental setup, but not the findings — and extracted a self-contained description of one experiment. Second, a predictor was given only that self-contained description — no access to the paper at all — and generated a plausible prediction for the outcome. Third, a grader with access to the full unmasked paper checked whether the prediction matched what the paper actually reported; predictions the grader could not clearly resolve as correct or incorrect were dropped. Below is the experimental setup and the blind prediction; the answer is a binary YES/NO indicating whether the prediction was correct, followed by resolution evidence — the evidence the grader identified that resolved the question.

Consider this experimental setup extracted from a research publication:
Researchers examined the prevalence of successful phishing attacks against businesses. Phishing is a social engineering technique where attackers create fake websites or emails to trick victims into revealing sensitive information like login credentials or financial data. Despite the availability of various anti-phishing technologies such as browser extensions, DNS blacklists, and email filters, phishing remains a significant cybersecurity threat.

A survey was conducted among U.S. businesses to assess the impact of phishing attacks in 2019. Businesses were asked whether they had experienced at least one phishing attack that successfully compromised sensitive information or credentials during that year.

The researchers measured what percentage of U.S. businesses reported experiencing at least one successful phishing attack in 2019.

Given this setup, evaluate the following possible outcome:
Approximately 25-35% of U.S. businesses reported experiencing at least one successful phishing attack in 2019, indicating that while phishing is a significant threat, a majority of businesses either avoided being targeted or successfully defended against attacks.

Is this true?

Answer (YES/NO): NO